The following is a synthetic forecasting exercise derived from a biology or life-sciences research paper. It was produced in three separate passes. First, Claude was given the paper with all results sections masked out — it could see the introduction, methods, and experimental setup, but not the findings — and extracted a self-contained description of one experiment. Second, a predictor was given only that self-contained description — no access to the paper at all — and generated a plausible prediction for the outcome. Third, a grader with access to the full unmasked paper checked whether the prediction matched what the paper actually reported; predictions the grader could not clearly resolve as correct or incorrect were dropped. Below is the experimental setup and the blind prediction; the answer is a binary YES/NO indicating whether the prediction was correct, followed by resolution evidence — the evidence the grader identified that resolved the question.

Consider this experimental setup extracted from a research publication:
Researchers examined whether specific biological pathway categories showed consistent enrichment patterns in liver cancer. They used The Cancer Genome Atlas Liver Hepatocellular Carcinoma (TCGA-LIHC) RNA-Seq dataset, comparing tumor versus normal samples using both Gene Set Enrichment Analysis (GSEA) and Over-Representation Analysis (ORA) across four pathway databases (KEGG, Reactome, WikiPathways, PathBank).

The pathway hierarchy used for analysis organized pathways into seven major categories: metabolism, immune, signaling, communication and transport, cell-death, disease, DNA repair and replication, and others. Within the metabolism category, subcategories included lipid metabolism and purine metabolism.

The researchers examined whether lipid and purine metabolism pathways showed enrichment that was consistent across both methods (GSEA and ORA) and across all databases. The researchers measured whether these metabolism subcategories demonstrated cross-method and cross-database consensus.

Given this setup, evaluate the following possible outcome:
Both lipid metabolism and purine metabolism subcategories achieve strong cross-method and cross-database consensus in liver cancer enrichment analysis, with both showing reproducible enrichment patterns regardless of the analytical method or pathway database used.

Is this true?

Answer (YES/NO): YES